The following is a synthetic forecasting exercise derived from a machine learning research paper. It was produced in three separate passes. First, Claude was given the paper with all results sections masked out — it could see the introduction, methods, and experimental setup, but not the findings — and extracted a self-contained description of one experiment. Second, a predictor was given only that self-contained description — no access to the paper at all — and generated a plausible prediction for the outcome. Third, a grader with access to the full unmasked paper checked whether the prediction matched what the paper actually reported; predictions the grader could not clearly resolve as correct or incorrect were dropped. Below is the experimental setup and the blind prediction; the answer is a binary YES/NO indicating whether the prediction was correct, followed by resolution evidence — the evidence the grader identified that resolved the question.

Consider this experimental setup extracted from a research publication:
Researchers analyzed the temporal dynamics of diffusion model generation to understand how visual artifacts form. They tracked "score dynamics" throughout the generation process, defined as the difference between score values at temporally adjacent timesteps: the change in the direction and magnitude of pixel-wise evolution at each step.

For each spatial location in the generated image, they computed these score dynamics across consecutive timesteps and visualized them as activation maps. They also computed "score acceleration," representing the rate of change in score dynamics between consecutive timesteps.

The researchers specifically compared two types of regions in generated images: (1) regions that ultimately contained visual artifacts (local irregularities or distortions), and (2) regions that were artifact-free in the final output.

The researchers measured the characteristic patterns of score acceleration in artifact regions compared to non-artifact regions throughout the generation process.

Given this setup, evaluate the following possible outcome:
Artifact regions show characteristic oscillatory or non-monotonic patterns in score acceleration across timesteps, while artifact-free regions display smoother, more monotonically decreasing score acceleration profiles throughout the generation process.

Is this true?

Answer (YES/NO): NO